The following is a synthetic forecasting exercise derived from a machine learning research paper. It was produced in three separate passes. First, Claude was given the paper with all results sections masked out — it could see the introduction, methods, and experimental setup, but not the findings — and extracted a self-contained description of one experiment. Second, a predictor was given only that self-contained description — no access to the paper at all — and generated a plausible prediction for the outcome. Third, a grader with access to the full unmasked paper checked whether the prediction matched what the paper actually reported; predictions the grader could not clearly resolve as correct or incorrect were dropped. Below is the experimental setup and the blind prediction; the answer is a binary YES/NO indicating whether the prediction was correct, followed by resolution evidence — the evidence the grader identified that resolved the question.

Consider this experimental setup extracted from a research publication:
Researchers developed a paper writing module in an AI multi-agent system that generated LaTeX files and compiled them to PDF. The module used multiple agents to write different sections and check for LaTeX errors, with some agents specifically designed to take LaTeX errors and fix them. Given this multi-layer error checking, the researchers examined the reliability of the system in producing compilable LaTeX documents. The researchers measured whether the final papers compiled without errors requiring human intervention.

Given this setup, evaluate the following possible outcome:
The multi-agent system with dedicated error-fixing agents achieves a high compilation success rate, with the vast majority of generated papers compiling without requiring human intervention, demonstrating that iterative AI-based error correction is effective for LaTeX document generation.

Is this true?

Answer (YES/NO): NO